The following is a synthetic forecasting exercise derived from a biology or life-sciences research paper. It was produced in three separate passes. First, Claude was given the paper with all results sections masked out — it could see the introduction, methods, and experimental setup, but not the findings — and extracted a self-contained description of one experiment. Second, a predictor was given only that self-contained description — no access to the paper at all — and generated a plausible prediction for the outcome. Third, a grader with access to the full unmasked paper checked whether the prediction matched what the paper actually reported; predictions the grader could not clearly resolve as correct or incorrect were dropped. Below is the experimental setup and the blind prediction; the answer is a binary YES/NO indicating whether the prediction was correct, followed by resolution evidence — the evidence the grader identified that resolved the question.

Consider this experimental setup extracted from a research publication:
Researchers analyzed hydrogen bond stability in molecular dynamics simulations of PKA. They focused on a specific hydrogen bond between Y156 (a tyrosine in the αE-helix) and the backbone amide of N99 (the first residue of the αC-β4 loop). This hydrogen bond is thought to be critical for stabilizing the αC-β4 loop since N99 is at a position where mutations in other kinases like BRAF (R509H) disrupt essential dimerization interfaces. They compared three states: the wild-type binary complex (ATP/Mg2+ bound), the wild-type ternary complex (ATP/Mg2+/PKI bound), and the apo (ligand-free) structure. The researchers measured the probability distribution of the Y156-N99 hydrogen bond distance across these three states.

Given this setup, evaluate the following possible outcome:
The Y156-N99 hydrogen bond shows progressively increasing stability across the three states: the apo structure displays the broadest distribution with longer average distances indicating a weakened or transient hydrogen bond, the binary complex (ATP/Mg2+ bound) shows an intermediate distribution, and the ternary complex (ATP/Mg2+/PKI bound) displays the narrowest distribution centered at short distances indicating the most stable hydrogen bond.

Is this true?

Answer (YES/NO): NO